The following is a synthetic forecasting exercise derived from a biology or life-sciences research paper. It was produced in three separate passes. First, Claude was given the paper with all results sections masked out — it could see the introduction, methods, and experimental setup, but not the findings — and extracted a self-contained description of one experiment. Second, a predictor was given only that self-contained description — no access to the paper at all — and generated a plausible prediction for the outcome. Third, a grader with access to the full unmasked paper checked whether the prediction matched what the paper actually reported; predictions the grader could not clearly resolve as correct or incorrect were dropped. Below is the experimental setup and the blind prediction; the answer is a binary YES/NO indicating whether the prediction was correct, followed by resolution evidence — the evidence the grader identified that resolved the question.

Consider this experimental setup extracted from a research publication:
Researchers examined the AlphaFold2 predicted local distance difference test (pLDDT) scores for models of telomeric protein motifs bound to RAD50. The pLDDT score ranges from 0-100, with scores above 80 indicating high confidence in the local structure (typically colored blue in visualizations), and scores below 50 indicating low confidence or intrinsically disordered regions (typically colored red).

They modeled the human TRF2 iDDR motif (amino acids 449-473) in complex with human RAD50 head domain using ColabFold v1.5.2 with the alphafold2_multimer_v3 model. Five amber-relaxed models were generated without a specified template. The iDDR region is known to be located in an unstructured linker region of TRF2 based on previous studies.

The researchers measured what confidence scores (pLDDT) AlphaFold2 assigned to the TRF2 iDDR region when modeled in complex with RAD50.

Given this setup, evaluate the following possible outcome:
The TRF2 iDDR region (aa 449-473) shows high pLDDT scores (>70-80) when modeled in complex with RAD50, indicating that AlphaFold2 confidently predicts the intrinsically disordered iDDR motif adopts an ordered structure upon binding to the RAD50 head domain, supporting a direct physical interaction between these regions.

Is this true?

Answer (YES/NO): YES